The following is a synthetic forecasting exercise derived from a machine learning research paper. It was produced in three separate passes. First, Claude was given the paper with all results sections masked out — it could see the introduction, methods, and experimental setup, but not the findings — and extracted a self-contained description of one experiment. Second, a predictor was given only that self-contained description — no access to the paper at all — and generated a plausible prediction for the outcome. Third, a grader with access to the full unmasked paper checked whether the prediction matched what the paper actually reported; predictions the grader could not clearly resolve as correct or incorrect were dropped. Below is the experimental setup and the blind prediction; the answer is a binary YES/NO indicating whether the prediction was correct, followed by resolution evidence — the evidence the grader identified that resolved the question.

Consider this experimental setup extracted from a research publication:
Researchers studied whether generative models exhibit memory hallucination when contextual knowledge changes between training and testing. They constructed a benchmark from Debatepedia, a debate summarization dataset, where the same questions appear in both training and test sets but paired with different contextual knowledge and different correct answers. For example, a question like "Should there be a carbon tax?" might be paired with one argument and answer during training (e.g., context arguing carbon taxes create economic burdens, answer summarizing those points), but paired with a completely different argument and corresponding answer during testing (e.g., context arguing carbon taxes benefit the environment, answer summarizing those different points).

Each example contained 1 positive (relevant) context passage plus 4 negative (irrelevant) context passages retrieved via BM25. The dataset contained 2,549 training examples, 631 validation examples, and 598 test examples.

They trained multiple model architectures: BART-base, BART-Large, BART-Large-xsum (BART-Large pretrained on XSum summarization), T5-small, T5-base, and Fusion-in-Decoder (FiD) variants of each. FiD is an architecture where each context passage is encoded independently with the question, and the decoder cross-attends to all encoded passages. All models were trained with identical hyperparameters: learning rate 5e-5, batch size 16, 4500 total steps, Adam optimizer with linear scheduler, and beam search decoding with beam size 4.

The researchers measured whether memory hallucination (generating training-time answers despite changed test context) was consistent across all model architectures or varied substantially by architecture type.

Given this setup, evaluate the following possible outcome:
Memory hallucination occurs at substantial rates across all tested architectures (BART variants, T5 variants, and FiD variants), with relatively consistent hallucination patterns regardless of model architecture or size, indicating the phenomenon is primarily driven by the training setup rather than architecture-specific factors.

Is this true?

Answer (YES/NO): NO